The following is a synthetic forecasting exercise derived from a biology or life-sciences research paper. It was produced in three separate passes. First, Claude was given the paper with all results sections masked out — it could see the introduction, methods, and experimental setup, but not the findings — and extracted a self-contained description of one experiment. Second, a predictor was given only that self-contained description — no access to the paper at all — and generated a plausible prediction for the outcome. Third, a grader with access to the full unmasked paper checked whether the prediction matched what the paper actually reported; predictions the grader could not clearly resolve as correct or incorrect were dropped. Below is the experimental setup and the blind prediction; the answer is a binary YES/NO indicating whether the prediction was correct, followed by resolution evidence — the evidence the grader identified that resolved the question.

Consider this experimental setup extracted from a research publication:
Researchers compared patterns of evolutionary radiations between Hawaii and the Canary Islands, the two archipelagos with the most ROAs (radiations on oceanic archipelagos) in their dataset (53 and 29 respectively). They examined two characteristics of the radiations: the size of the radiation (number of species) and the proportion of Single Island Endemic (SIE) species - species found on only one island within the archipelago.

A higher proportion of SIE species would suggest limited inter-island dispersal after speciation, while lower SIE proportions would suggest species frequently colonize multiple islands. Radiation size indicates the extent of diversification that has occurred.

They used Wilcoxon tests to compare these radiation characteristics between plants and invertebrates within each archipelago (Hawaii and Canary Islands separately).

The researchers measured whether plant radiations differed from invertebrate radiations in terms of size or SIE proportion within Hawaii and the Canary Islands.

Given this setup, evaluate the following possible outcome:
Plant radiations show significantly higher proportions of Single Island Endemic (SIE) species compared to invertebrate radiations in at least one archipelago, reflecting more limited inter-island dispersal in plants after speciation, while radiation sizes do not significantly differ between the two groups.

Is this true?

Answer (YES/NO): NO